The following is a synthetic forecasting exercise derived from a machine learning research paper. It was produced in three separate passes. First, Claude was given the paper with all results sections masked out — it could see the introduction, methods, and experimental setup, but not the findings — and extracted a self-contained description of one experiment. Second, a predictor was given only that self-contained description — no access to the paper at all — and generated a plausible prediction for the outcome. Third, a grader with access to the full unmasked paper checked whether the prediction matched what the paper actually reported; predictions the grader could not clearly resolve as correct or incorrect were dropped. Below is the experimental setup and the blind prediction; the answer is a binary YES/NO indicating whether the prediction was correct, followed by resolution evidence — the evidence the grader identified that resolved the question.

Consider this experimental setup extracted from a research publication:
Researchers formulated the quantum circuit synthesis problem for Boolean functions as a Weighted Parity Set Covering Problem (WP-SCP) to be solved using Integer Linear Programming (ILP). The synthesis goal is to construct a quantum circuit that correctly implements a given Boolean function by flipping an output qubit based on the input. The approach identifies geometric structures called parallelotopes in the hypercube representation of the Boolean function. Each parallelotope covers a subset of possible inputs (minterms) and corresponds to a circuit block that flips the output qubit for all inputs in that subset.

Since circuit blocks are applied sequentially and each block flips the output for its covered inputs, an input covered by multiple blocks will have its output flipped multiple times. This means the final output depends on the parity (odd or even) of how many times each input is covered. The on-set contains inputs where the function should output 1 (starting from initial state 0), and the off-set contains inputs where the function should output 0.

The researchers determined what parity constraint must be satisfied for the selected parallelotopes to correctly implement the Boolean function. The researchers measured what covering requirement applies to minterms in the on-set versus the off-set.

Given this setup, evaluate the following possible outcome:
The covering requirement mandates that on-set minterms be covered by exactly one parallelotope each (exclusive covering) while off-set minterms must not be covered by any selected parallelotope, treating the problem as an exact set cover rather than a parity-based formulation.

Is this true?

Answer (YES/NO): NO